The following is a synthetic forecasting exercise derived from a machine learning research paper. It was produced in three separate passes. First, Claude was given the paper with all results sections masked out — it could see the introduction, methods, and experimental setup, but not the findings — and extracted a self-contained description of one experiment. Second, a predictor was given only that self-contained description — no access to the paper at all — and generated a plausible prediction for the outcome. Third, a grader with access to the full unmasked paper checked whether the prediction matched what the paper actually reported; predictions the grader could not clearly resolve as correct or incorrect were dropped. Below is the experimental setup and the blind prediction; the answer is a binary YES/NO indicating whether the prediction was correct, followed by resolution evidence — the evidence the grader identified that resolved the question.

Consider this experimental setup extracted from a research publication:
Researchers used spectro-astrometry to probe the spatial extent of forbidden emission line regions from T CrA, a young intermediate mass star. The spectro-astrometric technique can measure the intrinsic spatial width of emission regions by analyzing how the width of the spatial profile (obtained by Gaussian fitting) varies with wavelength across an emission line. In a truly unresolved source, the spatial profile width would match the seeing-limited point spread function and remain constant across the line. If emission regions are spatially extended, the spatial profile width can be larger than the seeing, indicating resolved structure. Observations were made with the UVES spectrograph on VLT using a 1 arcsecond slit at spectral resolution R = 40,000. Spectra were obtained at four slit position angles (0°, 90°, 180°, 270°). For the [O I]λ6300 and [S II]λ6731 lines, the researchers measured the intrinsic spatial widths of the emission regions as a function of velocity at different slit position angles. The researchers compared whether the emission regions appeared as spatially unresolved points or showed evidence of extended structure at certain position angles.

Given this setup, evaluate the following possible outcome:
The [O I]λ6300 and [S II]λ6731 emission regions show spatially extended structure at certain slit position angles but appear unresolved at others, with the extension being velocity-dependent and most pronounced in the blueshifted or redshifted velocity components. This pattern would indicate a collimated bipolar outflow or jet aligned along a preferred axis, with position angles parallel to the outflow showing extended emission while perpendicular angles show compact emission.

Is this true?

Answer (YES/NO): YES